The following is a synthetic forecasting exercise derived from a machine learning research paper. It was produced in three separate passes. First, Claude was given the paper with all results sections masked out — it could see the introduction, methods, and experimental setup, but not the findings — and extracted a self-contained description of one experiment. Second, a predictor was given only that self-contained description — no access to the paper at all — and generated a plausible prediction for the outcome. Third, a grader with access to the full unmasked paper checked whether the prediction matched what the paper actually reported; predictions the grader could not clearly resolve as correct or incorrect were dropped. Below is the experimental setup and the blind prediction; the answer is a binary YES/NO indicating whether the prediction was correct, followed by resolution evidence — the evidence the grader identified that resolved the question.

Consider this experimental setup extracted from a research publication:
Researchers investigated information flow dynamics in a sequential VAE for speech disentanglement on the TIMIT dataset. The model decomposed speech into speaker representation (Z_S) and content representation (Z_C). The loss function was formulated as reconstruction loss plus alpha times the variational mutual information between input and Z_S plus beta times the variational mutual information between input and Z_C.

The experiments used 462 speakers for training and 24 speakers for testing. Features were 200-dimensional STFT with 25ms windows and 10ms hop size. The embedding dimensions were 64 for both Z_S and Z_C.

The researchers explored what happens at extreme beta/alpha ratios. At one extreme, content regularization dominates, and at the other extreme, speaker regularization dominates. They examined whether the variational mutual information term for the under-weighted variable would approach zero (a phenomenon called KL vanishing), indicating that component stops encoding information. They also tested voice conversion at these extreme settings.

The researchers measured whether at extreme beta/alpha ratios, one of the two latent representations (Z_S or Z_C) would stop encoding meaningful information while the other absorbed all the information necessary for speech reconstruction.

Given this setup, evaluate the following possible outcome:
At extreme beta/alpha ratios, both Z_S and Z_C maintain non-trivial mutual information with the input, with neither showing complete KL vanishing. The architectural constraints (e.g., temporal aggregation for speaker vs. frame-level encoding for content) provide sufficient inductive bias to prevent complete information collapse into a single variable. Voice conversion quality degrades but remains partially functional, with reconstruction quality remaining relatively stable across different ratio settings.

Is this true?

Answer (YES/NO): NO